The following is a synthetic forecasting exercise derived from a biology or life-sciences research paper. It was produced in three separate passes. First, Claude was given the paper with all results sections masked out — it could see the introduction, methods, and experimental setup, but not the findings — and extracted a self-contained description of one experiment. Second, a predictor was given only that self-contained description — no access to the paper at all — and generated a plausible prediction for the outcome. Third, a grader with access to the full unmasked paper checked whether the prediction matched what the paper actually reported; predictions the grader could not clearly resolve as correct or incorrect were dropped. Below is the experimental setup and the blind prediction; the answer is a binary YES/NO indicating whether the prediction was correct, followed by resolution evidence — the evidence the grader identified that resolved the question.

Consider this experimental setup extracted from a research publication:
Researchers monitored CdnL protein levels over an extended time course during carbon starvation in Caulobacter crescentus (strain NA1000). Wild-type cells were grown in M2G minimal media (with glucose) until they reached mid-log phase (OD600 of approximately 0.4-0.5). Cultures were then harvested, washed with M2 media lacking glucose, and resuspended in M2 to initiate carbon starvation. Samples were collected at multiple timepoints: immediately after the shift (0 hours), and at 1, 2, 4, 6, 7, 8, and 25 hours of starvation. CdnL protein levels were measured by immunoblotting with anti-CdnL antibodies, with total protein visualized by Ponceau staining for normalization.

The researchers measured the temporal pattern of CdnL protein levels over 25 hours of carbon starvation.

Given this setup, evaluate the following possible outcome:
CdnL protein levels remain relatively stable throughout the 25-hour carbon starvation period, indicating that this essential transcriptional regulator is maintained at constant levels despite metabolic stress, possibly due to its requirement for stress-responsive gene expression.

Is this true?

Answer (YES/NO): NO